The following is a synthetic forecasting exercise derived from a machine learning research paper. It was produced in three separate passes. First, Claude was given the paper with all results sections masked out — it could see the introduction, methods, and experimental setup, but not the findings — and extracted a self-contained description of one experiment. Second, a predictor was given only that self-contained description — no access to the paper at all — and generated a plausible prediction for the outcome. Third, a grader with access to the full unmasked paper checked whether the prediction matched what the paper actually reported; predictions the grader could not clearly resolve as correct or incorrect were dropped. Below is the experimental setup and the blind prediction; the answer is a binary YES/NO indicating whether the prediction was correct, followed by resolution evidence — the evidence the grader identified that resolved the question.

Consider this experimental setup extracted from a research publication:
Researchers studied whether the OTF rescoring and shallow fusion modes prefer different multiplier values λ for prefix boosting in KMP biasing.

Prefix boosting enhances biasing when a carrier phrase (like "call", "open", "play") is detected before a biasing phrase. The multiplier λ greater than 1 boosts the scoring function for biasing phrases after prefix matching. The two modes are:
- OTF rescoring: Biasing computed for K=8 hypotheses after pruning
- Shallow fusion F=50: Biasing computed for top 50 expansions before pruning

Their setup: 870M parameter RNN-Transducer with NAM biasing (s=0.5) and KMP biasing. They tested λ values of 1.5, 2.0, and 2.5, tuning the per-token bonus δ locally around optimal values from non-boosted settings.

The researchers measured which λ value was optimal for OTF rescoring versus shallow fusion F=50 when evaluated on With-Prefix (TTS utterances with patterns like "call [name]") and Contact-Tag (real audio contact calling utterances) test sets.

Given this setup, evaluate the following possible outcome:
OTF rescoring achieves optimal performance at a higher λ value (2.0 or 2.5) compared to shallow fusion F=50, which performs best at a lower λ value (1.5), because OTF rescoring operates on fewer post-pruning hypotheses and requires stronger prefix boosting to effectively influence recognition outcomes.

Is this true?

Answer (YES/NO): YES